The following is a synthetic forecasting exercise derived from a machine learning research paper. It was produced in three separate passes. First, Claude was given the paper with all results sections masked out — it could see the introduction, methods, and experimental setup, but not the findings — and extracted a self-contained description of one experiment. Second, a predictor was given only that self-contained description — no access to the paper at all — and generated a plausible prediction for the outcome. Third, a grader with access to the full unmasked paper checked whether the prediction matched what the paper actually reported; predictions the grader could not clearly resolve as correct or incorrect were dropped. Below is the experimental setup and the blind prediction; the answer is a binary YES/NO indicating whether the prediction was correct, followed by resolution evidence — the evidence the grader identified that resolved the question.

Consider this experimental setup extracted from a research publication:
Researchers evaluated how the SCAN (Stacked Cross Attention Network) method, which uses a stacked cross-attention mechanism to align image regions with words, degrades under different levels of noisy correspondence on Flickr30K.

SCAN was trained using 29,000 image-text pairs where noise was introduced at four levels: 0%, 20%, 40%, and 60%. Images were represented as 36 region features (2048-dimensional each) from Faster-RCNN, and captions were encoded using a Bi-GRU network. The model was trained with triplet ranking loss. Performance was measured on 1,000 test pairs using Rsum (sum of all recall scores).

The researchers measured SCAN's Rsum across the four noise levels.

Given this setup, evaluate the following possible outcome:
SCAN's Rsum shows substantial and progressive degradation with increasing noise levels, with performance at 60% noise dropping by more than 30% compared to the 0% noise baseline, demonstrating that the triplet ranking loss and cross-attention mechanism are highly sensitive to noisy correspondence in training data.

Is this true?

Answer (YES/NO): YES